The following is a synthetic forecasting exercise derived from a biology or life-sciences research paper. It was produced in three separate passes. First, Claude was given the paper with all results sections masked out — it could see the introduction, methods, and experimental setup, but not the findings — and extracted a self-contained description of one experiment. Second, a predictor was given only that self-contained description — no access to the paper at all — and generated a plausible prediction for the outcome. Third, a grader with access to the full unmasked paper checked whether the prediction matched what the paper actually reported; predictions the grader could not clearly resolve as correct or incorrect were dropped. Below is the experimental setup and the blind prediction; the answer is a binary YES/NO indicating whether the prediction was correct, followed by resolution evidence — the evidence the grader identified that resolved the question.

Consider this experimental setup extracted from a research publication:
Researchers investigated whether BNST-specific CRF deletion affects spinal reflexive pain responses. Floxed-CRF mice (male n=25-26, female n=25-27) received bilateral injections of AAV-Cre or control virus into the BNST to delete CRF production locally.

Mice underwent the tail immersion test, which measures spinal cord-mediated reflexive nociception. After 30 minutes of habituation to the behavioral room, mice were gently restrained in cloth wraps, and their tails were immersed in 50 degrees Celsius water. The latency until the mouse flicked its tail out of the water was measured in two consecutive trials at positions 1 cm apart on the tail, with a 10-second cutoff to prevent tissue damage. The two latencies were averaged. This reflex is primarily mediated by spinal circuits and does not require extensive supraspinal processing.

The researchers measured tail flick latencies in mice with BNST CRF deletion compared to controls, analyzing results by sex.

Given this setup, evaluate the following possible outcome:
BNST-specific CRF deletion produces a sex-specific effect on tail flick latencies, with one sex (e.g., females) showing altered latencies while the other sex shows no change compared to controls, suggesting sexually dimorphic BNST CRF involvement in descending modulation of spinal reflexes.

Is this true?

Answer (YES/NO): NO